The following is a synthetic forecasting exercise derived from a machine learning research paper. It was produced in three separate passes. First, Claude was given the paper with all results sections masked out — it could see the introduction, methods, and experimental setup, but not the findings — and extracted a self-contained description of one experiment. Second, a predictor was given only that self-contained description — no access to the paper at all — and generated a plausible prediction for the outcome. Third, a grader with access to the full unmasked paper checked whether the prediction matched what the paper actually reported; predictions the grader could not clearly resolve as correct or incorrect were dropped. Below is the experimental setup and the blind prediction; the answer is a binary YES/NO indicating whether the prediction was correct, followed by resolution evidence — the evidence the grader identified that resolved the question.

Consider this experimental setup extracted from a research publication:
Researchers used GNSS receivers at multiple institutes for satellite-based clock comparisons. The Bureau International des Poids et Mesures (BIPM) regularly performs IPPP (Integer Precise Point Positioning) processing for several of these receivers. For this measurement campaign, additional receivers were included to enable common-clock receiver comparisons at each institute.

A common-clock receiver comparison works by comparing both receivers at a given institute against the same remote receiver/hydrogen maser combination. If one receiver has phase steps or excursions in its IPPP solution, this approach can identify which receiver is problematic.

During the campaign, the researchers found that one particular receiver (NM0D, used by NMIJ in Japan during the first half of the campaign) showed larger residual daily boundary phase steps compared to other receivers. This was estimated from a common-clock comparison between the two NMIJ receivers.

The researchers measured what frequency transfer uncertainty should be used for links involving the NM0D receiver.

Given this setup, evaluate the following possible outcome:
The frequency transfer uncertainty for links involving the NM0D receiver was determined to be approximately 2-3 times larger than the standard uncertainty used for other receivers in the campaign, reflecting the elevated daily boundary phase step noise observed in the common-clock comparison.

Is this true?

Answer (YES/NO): NO